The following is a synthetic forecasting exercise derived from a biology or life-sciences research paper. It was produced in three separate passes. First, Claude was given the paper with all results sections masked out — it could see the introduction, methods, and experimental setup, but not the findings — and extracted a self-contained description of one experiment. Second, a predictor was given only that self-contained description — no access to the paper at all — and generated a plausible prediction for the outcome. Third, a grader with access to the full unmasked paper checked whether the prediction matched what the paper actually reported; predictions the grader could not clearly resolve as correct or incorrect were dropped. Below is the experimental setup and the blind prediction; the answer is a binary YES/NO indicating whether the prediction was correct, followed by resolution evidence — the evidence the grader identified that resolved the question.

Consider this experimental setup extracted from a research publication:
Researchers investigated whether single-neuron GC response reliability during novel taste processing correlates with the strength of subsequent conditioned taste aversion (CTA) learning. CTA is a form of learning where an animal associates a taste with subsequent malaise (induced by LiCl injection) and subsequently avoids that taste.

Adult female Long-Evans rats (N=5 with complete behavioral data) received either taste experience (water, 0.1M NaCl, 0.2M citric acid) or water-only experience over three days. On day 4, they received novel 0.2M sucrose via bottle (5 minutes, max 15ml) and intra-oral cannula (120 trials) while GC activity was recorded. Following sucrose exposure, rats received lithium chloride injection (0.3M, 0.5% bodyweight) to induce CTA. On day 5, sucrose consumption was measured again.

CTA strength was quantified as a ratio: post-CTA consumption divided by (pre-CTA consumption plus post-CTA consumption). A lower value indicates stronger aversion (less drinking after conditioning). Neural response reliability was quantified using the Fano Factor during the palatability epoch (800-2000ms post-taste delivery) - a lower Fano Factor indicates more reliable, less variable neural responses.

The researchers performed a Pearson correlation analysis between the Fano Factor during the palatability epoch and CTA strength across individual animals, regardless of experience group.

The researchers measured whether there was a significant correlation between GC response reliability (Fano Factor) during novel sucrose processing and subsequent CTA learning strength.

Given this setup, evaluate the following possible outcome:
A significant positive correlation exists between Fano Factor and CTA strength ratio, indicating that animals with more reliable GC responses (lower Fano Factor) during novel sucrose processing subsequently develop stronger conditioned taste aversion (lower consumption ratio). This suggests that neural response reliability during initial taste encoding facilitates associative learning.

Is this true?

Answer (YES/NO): YES